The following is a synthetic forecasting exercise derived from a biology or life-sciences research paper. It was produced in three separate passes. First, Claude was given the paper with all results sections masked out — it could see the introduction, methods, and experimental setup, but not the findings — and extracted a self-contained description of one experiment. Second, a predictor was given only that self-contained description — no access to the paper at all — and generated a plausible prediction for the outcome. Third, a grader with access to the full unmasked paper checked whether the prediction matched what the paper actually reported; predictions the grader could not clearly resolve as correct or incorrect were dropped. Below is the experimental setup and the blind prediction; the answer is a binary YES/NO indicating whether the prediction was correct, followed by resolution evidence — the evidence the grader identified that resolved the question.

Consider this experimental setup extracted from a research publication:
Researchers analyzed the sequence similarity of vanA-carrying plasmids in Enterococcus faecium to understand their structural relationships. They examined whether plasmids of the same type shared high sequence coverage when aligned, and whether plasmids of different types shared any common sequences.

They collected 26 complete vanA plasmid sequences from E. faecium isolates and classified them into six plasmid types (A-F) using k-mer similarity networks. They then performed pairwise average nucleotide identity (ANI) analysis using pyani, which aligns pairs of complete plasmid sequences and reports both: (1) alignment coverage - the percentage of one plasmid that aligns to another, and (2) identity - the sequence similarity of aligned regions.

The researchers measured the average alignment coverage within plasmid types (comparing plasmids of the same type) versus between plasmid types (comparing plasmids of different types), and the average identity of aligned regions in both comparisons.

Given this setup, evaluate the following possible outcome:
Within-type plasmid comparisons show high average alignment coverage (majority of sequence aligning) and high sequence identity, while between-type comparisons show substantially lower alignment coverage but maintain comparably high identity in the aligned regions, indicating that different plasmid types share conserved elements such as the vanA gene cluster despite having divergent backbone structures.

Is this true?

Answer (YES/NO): YES